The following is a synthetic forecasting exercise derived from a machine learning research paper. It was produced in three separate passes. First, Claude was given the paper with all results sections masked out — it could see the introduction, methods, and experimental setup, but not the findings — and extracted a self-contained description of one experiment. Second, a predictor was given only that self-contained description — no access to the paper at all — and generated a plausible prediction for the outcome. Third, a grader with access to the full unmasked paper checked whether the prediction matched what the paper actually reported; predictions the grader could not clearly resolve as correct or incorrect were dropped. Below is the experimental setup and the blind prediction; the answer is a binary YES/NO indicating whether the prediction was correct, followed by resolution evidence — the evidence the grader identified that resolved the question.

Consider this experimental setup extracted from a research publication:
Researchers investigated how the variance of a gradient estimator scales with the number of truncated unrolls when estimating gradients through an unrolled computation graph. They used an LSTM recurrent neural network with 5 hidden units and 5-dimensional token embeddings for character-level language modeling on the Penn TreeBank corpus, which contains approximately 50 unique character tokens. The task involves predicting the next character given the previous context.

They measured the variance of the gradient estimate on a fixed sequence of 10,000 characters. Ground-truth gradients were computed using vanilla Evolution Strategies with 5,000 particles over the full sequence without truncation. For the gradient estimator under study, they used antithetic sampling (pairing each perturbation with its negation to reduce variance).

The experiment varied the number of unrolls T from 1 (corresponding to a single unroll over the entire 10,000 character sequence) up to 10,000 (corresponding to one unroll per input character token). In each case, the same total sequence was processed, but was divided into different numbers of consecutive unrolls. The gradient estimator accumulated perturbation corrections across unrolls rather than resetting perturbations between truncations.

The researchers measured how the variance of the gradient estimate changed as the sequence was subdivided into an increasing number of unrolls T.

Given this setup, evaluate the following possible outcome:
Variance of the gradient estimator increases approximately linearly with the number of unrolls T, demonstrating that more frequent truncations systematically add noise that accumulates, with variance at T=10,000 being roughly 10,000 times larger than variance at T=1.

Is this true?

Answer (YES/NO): NO